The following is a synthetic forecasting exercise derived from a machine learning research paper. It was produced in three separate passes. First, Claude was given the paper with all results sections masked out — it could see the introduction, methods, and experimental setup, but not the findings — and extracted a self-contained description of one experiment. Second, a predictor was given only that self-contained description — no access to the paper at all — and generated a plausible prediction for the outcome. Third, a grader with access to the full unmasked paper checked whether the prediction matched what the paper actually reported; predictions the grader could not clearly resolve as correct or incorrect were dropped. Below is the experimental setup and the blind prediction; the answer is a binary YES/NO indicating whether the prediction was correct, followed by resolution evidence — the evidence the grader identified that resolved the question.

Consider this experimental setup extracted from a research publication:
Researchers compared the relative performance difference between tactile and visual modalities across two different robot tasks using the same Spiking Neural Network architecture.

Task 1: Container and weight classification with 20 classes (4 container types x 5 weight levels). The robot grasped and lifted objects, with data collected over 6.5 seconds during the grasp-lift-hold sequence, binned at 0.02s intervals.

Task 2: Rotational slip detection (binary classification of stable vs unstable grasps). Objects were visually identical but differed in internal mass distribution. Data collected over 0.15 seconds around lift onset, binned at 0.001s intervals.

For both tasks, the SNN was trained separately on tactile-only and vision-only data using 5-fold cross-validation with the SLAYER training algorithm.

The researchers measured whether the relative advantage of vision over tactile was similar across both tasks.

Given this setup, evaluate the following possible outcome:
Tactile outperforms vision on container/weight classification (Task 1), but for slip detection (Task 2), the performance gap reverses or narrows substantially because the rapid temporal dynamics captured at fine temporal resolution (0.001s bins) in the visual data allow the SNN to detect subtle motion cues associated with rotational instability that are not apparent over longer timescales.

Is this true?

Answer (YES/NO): NO